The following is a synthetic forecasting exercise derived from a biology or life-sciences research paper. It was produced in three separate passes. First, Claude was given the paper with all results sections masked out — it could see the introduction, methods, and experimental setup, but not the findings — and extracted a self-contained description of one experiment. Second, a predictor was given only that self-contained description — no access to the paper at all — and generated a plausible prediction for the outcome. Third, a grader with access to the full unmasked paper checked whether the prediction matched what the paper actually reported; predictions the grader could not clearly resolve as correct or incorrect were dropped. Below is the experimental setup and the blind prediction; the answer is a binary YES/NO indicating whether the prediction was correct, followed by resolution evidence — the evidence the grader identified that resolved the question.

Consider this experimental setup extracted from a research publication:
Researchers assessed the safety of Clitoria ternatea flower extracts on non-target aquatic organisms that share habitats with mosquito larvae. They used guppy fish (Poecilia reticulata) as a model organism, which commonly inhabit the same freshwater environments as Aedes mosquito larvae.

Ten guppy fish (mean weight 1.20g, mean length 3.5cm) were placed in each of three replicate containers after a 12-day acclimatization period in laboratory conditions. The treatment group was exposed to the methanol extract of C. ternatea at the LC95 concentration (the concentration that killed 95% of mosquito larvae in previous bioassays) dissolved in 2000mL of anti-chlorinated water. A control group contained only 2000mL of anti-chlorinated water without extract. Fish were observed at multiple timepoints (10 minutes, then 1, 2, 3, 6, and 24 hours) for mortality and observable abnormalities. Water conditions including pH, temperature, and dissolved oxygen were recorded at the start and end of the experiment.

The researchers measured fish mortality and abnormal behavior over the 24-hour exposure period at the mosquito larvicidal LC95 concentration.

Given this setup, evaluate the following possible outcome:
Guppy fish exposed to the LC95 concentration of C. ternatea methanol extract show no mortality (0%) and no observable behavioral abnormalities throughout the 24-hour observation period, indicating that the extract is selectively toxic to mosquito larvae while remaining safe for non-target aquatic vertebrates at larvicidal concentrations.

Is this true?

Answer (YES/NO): YES